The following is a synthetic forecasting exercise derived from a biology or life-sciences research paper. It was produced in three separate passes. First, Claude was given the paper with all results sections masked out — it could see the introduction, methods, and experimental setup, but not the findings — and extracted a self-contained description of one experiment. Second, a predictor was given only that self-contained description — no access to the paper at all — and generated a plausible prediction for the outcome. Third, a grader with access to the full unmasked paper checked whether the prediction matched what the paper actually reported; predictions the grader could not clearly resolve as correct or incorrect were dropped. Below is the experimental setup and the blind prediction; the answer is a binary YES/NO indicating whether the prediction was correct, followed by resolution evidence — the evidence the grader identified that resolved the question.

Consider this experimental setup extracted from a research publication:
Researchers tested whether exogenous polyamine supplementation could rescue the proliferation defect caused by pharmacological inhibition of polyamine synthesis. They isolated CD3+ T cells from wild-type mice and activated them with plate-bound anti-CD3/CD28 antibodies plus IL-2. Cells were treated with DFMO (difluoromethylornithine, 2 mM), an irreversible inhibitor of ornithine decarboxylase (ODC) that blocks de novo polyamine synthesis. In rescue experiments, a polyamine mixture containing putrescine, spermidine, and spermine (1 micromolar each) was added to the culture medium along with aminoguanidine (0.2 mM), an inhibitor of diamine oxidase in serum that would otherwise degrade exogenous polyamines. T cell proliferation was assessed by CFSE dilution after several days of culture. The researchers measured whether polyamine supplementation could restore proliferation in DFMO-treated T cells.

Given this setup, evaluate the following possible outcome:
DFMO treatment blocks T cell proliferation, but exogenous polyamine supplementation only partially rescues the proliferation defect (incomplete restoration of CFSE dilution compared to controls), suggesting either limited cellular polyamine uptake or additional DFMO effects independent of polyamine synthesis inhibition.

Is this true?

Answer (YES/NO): NO